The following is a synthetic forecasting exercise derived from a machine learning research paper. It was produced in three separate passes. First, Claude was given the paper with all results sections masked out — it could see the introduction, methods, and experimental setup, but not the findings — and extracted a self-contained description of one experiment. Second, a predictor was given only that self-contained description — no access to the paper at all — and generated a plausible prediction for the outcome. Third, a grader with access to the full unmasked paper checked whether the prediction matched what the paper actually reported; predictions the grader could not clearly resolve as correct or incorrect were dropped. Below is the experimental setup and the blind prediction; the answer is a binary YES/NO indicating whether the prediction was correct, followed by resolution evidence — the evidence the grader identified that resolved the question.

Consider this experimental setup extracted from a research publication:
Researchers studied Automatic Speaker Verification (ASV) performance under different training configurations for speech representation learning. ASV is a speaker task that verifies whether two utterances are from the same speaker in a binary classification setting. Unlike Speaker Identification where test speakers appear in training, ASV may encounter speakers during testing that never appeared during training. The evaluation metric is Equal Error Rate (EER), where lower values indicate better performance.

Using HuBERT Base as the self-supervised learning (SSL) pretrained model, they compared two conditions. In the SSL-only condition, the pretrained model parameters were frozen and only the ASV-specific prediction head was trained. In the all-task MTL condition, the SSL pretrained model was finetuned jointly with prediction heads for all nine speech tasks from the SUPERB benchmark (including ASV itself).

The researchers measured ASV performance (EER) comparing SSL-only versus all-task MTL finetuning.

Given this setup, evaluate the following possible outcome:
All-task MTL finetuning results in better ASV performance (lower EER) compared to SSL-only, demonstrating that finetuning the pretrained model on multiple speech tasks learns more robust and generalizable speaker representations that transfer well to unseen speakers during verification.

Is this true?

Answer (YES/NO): NO